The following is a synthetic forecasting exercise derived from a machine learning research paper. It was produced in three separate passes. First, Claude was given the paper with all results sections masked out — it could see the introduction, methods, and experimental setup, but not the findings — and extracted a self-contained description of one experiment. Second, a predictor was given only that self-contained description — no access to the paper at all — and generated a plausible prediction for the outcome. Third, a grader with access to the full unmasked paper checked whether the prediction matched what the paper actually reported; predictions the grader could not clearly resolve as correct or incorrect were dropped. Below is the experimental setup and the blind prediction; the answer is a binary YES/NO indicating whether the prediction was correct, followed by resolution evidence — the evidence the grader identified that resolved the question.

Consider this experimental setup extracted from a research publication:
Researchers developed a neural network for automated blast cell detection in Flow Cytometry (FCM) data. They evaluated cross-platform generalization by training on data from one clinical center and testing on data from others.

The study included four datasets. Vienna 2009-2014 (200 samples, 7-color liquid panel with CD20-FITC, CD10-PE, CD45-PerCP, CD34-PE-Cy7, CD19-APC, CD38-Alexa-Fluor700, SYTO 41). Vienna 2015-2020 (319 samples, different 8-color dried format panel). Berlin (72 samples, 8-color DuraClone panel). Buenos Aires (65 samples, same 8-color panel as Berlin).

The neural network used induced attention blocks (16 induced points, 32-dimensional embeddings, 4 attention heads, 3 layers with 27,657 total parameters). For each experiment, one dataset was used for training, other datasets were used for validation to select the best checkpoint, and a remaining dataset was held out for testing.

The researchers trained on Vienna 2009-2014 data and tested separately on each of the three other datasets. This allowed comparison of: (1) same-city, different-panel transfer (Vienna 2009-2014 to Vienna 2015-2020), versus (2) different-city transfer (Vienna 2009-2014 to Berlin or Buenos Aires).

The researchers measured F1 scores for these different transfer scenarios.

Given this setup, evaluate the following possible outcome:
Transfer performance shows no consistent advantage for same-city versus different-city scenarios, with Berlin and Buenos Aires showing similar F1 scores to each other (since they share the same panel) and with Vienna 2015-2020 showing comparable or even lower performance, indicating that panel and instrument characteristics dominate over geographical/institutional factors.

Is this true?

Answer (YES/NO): NO